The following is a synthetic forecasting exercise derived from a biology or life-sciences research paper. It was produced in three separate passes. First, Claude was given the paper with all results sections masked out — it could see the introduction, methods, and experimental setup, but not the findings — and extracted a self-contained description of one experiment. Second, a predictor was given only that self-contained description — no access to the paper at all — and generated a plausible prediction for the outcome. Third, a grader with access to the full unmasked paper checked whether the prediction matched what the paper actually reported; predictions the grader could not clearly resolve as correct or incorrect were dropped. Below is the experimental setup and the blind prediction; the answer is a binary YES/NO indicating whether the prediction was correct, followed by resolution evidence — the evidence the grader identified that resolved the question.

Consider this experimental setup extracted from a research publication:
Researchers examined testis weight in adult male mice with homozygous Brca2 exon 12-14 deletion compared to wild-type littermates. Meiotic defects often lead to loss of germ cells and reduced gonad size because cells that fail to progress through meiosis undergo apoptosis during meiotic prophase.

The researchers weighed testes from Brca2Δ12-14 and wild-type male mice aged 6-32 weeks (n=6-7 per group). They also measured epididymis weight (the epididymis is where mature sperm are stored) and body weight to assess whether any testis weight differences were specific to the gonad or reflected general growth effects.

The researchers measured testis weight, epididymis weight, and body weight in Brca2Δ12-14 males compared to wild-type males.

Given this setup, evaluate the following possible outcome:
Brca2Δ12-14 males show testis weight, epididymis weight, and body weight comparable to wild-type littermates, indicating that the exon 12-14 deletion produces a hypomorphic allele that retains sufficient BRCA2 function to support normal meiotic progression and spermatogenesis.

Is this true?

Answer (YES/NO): NO